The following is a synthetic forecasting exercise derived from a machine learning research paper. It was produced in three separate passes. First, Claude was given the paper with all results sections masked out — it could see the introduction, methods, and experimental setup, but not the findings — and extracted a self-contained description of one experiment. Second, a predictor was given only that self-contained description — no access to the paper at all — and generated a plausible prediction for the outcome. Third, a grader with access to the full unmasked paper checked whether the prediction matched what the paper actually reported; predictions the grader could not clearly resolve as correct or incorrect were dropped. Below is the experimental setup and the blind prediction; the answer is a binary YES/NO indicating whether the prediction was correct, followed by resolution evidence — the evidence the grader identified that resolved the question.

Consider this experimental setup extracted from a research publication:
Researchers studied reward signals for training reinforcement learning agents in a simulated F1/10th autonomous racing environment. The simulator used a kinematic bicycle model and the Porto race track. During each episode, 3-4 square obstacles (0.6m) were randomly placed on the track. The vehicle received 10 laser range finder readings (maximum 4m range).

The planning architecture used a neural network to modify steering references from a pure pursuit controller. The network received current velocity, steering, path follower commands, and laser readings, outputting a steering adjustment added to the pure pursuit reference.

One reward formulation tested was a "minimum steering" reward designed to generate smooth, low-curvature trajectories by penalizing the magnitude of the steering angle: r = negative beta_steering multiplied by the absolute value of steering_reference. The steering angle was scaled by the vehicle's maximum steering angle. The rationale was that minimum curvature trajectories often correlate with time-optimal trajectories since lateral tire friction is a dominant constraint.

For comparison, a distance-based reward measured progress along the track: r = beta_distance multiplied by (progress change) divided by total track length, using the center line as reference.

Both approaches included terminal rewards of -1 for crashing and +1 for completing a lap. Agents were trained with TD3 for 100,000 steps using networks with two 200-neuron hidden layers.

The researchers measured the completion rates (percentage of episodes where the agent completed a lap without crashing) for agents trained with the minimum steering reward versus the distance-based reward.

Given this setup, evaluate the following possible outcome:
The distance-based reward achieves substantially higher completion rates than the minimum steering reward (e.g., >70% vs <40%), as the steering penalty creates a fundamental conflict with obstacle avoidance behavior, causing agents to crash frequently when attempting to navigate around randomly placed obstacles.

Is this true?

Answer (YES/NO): NO